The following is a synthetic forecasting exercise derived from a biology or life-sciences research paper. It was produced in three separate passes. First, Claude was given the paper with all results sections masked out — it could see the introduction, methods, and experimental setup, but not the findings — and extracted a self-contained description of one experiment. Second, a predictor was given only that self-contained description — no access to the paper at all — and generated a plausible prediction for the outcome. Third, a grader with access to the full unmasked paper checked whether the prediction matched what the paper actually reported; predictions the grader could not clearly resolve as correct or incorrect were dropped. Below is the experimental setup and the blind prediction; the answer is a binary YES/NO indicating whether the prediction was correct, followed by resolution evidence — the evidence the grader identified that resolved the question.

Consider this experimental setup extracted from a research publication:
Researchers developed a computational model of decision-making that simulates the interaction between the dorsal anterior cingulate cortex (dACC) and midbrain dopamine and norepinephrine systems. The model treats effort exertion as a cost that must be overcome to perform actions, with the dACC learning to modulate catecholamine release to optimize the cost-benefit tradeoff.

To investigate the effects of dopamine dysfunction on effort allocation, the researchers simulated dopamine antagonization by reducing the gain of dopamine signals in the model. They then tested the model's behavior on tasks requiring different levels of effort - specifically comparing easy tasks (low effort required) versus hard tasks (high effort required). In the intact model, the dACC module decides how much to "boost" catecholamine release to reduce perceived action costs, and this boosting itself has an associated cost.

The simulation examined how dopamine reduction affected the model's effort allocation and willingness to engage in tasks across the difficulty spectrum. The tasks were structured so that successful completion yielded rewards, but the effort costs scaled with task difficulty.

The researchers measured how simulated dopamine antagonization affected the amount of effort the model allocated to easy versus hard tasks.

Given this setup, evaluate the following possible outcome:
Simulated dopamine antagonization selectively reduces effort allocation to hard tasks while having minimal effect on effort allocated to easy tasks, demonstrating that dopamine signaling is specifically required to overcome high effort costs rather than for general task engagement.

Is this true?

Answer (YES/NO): NO